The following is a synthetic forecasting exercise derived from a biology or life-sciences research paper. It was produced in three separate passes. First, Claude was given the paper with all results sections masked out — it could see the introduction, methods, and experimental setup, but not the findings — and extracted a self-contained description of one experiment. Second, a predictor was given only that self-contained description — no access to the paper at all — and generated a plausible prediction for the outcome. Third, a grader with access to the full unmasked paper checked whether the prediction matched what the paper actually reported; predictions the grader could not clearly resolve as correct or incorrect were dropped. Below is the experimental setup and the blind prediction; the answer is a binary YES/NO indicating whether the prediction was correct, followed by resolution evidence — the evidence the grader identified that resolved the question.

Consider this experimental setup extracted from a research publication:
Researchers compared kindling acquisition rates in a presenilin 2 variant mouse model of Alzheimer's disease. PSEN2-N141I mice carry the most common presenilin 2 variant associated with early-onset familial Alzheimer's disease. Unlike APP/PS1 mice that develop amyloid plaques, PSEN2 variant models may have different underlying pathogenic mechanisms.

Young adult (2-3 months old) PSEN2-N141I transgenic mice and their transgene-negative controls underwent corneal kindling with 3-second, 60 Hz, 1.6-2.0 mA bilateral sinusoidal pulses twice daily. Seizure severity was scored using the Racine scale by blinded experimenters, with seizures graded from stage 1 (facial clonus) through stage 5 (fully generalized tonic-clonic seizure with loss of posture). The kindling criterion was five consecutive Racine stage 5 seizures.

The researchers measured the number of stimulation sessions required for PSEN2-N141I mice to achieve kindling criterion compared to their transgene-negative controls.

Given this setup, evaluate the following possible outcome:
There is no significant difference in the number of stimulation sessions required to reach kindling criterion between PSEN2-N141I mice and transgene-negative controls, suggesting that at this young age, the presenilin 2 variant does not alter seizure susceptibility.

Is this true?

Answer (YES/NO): YES